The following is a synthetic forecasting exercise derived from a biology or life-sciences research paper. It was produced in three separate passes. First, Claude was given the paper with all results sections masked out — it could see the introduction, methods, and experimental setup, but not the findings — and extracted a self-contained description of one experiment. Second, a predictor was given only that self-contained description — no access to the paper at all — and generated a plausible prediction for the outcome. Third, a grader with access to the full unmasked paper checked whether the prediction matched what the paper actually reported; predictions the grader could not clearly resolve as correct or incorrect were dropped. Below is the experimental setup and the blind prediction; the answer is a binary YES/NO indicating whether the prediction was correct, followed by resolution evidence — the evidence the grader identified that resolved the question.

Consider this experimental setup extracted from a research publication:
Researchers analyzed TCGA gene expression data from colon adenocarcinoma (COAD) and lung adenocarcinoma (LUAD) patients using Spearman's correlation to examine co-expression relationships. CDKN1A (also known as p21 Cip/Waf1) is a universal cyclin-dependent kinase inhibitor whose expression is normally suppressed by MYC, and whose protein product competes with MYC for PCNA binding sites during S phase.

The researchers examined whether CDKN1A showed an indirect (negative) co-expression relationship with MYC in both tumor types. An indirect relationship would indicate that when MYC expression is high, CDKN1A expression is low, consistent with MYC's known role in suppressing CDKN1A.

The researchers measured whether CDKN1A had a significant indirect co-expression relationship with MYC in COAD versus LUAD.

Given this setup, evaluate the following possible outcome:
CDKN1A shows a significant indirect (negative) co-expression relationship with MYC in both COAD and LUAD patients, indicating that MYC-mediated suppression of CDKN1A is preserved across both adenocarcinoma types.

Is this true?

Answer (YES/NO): NO